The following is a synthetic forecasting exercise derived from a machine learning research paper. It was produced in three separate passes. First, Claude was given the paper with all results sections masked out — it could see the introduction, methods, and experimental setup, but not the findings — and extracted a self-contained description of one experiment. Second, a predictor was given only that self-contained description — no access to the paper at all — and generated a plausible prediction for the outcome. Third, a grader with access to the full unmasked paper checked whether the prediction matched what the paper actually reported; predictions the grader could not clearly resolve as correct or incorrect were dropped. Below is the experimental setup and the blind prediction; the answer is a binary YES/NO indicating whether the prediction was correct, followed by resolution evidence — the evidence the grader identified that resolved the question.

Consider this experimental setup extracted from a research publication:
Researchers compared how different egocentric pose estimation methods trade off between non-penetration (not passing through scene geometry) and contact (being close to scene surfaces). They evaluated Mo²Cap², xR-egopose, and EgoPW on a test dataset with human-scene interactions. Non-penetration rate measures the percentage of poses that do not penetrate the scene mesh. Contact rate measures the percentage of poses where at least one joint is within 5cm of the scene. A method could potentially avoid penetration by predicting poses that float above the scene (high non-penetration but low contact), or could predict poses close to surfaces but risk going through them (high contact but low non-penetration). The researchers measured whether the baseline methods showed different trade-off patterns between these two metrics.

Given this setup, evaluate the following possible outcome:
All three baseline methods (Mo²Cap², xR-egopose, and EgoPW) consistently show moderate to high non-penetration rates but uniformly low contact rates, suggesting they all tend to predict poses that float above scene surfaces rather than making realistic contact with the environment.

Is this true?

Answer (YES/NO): YES